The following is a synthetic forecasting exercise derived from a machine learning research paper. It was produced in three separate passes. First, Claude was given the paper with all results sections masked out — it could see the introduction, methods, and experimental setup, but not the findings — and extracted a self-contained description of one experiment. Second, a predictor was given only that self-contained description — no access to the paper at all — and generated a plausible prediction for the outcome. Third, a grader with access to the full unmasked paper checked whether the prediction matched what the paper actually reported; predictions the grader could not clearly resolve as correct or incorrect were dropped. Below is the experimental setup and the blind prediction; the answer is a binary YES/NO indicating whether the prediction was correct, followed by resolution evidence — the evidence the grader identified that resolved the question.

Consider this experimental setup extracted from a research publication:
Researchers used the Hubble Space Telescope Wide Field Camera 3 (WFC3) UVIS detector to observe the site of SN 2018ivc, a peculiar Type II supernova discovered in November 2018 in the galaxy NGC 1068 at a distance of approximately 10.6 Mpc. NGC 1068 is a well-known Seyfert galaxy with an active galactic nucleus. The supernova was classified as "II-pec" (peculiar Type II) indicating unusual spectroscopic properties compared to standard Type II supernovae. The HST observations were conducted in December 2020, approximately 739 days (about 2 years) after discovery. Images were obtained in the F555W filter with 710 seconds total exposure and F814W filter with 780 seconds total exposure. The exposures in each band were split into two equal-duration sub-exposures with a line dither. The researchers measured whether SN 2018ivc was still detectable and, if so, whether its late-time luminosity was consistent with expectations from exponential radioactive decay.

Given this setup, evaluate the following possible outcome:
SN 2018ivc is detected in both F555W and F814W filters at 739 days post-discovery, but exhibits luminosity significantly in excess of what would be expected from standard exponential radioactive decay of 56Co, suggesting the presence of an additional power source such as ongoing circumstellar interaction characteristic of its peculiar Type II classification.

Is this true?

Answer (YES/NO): YES